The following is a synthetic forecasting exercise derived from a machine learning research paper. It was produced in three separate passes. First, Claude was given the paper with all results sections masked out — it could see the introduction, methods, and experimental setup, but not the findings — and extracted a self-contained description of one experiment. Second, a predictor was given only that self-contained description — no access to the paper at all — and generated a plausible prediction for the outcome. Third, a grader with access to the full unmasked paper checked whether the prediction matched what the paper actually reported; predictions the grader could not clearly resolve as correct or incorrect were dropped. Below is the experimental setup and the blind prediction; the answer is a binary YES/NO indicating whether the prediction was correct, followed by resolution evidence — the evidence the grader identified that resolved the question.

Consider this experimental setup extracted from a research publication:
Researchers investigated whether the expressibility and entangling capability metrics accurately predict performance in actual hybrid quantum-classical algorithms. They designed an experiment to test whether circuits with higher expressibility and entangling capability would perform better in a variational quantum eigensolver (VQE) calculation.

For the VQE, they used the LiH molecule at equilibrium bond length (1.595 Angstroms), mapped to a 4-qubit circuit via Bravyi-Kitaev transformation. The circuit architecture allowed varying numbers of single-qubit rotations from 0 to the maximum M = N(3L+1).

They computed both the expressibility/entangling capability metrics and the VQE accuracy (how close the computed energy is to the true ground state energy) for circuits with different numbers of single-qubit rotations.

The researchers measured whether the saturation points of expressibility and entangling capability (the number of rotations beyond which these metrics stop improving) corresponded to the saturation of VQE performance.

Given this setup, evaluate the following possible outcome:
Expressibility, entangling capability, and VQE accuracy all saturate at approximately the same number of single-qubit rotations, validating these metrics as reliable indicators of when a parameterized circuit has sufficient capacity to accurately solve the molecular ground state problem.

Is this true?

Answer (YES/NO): YES